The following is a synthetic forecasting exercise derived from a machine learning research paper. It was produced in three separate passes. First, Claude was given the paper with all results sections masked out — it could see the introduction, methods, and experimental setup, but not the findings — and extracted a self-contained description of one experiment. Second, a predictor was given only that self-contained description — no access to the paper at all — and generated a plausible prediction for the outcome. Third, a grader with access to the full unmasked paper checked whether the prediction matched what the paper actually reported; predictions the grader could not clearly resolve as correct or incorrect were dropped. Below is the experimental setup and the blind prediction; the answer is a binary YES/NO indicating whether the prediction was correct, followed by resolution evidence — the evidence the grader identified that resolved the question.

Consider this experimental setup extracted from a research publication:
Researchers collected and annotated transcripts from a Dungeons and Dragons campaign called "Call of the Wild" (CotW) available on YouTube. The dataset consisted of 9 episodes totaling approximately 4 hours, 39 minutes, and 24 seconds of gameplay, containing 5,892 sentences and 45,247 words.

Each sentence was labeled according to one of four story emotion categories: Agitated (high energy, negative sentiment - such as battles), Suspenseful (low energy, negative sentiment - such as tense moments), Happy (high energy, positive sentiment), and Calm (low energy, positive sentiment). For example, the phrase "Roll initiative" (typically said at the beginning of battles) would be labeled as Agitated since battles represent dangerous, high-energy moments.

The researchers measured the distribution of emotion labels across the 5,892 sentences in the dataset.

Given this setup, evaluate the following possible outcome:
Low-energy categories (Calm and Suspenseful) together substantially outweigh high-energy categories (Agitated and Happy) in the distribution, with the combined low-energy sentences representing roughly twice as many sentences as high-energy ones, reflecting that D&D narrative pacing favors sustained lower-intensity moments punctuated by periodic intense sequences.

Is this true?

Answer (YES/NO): YES